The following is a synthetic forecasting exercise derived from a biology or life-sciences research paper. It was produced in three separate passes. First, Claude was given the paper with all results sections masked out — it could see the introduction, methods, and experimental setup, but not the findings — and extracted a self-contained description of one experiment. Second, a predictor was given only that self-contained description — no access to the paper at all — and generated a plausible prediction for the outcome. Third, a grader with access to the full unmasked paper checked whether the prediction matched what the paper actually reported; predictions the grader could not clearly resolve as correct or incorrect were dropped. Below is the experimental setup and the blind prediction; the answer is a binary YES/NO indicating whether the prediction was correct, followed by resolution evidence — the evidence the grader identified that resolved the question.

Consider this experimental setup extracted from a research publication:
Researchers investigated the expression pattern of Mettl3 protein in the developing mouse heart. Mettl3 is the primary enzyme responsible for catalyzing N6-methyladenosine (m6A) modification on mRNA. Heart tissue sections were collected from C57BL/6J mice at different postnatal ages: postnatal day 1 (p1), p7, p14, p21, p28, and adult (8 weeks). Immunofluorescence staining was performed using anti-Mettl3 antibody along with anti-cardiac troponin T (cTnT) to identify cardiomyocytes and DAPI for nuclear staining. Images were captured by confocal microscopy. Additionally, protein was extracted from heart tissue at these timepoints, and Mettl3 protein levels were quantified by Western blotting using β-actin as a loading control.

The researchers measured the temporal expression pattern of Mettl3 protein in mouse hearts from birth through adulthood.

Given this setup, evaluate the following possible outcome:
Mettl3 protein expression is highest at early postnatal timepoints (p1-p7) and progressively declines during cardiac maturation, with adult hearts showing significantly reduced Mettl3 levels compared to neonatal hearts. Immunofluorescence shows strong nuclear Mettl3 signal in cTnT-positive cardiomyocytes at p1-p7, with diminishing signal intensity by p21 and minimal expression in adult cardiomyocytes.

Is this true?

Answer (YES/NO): NO